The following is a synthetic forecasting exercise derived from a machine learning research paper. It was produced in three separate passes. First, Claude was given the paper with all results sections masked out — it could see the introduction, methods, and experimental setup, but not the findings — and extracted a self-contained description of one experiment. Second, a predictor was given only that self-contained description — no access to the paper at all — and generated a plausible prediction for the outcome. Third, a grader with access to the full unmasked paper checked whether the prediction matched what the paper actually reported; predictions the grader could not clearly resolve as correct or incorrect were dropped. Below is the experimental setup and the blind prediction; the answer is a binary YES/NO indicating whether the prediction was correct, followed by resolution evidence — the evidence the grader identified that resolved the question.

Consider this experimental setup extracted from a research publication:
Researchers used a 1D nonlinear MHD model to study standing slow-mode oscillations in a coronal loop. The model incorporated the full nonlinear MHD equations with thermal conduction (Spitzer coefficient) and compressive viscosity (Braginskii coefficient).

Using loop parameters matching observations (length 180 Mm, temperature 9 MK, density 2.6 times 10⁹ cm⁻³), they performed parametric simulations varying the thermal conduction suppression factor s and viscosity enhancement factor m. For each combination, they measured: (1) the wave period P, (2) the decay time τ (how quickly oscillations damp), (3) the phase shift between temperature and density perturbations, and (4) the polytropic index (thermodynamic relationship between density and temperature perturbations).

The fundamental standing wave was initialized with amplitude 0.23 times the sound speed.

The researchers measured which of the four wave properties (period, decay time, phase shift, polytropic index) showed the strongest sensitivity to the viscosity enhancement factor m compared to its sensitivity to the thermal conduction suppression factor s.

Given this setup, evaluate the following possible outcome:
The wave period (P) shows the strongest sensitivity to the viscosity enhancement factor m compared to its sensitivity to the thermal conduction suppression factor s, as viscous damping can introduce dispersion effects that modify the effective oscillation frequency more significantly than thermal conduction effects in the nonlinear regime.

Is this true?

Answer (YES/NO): NO